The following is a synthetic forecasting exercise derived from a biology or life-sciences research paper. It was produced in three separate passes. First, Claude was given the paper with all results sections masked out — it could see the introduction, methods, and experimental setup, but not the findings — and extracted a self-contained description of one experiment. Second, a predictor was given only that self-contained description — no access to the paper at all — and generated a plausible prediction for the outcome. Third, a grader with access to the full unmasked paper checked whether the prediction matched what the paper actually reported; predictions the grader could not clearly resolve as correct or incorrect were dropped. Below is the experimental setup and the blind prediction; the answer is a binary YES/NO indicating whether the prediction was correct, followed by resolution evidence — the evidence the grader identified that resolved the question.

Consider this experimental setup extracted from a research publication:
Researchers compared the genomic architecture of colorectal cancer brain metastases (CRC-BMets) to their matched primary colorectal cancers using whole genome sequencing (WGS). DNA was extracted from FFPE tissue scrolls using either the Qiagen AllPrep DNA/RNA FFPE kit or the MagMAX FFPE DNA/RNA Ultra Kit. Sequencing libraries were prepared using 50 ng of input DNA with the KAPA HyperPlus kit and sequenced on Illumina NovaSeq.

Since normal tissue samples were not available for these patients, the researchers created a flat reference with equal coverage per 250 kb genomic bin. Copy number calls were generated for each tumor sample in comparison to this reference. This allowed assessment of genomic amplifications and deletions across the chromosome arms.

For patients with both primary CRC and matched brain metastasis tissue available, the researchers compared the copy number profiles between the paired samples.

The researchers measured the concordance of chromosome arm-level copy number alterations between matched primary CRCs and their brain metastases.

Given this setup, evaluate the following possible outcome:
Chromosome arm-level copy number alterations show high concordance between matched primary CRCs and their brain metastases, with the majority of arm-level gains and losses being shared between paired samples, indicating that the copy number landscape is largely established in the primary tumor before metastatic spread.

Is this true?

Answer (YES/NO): NO